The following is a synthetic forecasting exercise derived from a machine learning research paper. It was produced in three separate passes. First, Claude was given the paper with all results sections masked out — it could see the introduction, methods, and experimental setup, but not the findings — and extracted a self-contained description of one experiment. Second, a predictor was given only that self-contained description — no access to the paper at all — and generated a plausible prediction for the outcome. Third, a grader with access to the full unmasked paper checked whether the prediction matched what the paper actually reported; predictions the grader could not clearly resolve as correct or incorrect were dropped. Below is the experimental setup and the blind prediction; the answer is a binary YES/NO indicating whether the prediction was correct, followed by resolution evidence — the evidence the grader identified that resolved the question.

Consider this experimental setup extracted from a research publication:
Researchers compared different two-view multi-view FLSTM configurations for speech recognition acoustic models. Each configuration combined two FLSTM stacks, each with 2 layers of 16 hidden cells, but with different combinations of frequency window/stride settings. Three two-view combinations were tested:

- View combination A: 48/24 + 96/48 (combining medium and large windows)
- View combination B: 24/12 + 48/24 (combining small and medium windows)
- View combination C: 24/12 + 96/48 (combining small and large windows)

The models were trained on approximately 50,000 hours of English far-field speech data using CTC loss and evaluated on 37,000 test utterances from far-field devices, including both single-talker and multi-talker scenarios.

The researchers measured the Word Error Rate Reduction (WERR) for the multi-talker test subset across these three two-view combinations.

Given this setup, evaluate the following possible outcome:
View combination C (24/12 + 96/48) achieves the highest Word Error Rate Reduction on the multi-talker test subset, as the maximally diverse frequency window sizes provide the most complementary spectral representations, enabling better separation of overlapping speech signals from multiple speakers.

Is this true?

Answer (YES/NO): YES